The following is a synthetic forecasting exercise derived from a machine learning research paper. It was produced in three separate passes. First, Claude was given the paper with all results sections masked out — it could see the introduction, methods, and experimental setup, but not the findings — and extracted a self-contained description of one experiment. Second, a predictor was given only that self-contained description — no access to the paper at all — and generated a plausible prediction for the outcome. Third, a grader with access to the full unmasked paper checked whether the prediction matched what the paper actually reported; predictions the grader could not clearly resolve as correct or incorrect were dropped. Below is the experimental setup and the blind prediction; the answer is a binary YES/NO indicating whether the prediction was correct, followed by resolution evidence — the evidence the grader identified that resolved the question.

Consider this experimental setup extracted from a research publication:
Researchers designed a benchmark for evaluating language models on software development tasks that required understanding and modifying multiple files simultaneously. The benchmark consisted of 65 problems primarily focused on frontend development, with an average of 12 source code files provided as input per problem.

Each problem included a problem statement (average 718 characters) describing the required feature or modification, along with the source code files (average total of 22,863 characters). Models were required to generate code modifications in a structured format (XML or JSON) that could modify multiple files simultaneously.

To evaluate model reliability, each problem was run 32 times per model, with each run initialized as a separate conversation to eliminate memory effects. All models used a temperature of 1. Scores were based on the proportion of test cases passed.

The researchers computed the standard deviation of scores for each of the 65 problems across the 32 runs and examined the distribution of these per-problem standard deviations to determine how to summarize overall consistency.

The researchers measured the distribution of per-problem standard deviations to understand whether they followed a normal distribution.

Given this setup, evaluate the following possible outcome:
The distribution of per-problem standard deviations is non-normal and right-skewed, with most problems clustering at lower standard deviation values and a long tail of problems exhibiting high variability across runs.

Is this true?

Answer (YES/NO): NO